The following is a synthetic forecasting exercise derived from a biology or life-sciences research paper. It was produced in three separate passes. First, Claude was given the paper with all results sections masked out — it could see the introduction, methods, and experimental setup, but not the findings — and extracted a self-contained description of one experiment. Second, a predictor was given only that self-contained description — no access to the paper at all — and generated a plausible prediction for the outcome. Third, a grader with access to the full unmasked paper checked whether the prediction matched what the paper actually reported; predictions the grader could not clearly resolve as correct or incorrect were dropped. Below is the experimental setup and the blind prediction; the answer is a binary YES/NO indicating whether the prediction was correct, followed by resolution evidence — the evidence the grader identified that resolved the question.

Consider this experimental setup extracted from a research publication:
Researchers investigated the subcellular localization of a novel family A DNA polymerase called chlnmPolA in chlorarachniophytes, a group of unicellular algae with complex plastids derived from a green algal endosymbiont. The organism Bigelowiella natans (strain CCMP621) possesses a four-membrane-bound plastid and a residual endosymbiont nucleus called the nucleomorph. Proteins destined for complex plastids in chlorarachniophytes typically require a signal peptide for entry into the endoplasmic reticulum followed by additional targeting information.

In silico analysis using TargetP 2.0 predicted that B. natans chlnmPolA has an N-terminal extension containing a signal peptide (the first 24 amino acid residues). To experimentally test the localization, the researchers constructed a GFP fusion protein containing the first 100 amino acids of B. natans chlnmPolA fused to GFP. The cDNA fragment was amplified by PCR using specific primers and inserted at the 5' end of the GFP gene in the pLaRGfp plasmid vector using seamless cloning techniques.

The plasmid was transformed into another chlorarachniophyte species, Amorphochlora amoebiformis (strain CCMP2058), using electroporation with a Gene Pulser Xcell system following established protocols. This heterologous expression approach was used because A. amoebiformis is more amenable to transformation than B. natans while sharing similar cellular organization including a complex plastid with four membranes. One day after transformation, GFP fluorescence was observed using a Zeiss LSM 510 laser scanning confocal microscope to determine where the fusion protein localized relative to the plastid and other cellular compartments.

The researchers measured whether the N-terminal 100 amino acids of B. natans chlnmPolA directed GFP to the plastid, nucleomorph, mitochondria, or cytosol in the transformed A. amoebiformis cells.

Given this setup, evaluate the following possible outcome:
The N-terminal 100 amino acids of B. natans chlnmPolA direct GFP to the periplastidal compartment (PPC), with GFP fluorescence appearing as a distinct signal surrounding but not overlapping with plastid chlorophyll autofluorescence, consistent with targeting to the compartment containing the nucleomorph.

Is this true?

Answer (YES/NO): YES